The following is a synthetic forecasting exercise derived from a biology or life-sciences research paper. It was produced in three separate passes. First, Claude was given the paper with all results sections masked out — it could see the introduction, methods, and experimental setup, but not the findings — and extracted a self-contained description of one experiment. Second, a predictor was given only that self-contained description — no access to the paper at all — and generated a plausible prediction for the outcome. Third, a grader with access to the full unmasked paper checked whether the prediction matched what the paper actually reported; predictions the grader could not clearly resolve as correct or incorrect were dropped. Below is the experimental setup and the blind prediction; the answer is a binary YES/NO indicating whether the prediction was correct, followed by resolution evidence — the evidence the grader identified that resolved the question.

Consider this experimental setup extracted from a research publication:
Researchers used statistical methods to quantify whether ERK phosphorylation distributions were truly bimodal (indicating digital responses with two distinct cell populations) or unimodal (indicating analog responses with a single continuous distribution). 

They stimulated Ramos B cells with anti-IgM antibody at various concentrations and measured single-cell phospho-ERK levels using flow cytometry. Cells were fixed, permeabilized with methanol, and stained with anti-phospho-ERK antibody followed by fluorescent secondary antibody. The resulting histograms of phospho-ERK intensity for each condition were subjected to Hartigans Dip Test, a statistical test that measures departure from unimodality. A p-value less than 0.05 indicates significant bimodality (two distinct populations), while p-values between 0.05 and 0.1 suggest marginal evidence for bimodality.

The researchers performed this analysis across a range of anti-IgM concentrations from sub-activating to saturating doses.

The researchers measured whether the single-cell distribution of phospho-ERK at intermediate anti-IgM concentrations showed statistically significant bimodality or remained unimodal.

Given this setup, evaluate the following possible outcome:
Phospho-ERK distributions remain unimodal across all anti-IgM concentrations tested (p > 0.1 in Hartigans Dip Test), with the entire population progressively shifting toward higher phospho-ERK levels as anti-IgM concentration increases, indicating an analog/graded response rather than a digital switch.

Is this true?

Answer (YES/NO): NO